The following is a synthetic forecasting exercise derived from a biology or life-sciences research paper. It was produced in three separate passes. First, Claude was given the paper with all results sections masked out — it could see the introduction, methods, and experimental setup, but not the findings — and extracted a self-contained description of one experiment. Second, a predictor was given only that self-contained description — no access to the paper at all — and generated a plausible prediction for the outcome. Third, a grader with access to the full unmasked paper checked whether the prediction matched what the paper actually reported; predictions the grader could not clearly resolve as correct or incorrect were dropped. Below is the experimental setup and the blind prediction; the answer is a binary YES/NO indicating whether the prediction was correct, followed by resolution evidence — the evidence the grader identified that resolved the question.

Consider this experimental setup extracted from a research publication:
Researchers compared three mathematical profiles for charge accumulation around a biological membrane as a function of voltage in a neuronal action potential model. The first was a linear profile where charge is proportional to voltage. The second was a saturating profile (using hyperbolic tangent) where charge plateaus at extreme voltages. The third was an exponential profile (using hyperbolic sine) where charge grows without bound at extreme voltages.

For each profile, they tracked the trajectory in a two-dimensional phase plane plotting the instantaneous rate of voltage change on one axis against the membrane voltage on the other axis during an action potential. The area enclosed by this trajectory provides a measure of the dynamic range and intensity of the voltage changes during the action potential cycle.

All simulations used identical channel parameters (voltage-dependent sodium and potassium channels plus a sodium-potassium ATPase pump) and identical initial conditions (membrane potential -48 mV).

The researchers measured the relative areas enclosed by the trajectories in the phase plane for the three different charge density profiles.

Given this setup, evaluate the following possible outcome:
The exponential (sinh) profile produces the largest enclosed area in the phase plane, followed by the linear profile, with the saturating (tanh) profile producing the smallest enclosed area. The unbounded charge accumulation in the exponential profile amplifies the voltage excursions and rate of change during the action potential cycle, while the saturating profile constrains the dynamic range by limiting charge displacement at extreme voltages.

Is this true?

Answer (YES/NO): NO